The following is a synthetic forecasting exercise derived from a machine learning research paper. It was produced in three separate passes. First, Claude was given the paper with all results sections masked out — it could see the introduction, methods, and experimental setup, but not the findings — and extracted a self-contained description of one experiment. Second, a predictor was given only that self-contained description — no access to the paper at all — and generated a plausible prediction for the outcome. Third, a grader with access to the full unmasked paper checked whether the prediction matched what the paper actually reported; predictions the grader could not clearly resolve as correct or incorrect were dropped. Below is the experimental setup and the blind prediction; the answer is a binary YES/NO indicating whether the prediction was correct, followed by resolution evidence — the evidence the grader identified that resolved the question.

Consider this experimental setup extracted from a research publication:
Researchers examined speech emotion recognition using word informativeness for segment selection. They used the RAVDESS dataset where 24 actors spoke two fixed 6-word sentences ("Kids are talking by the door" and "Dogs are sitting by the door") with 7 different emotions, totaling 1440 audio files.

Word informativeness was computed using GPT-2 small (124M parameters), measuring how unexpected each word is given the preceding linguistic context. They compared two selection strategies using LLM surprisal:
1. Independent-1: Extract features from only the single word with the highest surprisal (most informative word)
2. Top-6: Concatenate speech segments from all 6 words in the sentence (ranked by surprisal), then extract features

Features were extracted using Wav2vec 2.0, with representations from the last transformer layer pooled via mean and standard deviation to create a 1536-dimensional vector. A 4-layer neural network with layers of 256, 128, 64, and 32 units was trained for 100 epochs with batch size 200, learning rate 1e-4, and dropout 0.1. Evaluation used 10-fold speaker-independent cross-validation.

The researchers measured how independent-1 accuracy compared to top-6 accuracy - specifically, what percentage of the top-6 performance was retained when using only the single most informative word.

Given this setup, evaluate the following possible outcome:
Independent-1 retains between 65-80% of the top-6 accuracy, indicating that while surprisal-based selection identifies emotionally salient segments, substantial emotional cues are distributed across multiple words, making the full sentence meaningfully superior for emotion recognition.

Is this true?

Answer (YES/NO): NO